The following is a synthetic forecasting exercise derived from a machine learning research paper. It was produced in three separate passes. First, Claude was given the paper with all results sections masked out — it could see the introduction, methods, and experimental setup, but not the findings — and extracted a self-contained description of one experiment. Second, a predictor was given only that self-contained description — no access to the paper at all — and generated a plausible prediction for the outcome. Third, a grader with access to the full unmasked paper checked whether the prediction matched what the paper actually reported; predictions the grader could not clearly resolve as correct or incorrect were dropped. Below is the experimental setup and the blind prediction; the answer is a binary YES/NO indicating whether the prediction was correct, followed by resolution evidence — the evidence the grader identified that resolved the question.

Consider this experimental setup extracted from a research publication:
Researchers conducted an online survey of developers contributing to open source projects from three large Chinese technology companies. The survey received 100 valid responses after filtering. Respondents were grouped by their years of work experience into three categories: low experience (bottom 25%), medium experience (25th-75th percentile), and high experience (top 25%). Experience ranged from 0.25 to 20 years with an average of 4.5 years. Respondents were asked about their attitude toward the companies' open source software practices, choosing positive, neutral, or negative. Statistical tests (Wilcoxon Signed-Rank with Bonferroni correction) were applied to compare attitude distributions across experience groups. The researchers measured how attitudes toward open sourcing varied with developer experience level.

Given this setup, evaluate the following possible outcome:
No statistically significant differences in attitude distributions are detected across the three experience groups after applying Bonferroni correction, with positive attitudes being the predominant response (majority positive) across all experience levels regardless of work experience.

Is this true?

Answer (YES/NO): NO